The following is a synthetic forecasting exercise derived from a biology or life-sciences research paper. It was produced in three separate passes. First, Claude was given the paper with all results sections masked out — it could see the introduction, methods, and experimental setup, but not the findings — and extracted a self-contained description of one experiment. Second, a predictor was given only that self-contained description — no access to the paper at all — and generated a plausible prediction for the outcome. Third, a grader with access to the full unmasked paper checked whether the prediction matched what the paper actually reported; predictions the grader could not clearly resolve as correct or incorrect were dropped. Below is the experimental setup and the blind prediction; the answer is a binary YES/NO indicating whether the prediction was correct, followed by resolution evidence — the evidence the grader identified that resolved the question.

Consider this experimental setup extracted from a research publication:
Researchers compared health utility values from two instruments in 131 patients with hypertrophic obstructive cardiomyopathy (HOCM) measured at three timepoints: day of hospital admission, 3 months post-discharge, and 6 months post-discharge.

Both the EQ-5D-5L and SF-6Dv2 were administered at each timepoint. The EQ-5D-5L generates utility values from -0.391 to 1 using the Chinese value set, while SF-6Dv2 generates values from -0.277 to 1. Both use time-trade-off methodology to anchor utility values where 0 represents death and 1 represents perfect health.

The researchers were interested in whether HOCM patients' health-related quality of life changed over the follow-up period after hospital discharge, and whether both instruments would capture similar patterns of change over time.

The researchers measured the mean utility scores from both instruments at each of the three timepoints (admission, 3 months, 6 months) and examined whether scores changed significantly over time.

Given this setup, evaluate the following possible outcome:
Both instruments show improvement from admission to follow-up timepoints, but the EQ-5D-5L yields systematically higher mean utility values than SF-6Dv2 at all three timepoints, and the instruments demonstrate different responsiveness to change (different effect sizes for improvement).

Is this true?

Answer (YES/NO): YES